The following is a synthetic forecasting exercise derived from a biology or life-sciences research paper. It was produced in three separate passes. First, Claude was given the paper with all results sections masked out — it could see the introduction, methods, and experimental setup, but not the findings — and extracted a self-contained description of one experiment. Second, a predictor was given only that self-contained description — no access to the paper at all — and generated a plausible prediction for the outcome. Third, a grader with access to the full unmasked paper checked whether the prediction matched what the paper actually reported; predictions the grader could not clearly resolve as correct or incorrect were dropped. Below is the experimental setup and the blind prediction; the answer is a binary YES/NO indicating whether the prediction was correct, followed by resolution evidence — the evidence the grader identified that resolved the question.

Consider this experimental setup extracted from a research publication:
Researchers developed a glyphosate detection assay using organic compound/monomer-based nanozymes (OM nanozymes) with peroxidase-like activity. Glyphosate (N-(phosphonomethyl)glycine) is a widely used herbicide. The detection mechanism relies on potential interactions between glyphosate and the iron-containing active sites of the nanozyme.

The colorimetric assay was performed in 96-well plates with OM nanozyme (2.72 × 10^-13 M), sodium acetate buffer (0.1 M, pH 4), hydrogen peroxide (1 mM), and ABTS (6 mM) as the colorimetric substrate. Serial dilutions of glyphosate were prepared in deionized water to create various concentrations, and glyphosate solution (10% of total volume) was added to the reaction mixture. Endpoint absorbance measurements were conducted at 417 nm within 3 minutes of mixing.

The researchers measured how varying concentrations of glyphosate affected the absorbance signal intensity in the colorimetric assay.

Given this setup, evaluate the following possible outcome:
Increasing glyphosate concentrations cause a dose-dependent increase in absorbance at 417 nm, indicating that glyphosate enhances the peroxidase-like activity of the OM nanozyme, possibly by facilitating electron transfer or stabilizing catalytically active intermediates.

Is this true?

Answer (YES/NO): NO